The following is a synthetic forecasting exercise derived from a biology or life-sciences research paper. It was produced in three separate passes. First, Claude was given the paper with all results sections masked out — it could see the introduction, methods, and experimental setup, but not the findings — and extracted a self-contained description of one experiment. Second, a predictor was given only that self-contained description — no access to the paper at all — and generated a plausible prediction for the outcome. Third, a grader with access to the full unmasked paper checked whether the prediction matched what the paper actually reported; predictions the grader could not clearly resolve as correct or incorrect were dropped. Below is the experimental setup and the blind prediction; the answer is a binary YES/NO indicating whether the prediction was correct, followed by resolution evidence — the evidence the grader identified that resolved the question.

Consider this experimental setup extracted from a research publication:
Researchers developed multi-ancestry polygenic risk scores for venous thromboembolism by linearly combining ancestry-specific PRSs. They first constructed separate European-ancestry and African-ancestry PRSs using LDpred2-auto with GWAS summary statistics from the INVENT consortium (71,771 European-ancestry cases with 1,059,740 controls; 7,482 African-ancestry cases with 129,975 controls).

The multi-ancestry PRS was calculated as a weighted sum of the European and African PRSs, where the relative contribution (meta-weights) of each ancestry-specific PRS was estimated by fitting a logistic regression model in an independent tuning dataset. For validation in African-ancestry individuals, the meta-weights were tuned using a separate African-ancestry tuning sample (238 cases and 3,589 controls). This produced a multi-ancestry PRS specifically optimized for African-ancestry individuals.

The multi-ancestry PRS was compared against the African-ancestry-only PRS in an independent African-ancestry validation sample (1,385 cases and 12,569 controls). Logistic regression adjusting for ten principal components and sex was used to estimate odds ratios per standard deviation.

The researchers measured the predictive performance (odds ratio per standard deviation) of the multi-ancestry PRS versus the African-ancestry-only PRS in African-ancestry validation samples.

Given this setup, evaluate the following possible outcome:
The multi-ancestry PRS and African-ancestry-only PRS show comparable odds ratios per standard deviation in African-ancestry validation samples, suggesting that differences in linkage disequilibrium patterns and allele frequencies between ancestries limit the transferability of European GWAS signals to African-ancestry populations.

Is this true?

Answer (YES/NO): NO